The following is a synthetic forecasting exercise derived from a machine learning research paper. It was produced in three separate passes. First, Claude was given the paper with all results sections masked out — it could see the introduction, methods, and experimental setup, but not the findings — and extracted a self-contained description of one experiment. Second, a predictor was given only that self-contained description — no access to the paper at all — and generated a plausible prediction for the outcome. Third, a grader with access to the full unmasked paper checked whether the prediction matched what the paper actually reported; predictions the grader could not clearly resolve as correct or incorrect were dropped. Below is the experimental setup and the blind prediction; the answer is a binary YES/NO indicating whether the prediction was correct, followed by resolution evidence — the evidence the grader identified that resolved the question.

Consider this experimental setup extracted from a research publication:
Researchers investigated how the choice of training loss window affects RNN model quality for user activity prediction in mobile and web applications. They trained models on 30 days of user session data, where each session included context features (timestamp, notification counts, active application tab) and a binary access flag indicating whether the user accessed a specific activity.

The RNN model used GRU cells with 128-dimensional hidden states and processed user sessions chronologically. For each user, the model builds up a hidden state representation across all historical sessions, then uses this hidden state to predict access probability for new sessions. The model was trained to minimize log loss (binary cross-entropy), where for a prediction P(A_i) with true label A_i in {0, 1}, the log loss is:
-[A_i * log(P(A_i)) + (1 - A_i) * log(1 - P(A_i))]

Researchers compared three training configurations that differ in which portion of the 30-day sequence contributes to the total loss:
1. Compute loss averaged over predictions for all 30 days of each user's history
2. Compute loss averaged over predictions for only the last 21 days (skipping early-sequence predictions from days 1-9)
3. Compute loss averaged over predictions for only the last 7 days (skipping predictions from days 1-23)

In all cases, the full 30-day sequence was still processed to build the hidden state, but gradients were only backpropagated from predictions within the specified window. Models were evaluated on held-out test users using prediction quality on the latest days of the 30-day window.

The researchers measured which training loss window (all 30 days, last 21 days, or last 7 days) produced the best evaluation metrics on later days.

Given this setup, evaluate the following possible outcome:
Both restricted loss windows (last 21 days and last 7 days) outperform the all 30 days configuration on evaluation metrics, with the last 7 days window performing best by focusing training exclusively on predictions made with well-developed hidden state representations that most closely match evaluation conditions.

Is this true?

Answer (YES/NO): NO